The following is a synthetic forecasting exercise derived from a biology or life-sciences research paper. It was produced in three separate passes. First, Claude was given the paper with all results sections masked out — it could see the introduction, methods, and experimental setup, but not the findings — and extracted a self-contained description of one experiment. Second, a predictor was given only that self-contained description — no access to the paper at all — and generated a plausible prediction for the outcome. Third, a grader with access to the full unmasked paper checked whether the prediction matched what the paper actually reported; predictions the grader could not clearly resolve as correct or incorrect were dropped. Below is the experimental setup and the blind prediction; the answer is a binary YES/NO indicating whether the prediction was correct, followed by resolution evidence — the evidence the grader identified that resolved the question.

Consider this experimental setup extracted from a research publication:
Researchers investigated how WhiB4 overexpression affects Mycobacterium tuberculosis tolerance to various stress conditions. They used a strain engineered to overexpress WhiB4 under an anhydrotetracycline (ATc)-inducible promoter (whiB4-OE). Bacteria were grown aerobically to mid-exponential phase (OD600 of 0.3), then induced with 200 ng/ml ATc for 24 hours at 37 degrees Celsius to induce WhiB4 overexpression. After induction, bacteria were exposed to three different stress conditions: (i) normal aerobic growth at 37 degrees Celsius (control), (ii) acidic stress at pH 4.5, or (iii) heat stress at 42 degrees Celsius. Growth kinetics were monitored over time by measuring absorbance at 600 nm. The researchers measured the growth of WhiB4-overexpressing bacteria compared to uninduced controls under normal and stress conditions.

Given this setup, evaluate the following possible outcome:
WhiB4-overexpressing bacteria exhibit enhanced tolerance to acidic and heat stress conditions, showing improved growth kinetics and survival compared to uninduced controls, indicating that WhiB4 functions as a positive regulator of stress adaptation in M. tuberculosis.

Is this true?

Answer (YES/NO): NO